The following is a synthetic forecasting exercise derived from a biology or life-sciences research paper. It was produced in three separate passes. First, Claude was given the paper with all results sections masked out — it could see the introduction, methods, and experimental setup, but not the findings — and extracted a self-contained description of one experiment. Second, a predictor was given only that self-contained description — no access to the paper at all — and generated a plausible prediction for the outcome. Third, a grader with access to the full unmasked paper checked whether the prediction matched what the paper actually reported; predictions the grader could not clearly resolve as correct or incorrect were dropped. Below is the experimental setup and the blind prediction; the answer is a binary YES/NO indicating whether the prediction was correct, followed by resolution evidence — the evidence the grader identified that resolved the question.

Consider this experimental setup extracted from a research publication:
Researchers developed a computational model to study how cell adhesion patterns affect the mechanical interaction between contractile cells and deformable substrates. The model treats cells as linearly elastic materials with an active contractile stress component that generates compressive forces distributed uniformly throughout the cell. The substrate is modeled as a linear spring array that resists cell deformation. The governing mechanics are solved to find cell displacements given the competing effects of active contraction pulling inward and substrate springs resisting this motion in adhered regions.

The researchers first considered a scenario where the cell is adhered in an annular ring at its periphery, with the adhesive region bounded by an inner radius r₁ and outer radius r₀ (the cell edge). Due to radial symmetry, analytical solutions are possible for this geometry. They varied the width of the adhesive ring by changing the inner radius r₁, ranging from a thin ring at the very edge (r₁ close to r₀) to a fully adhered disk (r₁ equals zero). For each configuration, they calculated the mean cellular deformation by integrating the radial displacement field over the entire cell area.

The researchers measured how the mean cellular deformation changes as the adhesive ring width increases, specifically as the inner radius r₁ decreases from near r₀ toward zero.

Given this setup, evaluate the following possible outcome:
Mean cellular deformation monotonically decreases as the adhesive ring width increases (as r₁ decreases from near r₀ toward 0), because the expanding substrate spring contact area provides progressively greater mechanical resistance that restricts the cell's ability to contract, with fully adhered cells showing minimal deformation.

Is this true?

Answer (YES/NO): YES